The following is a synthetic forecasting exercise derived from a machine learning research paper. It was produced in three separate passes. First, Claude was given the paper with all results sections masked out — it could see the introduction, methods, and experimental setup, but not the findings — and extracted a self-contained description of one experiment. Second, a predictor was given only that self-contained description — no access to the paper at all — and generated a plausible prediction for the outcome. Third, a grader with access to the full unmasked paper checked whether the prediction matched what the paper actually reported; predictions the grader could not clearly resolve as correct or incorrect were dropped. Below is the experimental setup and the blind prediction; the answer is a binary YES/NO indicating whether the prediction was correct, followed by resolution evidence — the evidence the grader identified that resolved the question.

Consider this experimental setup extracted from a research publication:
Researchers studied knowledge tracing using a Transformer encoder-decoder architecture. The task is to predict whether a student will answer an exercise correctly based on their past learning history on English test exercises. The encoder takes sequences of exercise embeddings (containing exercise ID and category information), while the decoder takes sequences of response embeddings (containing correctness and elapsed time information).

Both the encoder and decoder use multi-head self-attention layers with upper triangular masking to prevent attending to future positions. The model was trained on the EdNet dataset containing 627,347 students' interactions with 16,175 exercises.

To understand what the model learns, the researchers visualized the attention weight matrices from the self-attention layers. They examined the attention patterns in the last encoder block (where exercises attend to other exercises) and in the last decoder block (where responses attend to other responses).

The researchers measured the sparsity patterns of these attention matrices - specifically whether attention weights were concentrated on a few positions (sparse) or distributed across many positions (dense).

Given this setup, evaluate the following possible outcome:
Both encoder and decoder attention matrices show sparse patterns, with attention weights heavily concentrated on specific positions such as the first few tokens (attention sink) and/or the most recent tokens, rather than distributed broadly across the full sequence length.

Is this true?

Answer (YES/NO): NO